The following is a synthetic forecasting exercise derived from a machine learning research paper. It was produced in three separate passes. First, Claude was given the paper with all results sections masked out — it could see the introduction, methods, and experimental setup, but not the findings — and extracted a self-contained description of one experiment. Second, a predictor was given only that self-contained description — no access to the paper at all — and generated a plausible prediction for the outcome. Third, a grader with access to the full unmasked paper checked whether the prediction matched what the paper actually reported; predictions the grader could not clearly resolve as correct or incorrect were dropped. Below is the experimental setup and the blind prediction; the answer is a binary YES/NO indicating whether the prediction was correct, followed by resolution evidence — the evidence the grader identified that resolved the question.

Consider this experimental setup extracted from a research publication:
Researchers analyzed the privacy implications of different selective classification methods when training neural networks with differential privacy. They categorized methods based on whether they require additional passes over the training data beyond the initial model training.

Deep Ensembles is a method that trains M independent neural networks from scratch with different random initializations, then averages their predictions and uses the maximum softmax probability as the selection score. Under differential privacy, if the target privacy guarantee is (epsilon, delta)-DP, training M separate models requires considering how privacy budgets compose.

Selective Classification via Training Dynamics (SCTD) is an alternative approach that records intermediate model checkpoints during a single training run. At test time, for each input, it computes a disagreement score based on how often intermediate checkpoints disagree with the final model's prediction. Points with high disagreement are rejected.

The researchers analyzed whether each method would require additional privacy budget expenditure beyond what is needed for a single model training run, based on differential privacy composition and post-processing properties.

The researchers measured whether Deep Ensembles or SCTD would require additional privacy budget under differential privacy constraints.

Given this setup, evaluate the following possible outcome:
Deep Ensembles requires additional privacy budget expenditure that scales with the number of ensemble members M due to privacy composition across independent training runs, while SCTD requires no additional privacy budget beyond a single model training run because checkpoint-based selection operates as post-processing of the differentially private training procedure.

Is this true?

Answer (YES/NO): YES